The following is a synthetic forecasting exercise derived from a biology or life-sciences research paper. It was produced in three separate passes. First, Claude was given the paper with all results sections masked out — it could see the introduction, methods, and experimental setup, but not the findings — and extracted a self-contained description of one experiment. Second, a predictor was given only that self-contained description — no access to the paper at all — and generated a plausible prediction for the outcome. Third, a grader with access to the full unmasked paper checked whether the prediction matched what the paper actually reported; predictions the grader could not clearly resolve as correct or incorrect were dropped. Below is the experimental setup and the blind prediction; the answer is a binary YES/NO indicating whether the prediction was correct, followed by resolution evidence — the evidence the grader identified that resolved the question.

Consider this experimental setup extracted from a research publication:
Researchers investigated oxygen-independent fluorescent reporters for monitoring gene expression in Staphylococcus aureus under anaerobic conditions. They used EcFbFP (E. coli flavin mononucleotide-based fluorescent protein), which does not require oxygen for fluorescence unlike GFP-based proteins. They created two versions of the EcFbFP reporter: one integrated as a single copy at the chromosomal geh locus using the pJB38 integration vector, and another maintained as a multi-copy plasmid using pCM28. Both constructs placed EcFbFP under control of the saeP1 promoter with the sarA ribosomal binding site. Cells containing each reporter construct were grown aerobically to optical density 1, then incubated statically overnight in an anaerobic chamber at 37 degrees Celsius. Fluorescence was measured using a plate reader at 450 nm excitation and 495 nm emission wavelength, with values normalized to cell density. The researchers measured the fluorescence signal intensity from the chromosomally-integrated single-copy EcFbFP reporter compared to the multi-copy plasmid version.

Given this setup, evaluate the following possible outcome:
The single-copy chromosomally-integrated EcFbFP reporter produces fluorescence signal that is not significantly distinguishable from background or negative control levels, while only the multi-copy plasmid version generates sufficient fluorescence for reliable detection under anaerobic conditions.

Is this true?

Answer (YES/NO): NO